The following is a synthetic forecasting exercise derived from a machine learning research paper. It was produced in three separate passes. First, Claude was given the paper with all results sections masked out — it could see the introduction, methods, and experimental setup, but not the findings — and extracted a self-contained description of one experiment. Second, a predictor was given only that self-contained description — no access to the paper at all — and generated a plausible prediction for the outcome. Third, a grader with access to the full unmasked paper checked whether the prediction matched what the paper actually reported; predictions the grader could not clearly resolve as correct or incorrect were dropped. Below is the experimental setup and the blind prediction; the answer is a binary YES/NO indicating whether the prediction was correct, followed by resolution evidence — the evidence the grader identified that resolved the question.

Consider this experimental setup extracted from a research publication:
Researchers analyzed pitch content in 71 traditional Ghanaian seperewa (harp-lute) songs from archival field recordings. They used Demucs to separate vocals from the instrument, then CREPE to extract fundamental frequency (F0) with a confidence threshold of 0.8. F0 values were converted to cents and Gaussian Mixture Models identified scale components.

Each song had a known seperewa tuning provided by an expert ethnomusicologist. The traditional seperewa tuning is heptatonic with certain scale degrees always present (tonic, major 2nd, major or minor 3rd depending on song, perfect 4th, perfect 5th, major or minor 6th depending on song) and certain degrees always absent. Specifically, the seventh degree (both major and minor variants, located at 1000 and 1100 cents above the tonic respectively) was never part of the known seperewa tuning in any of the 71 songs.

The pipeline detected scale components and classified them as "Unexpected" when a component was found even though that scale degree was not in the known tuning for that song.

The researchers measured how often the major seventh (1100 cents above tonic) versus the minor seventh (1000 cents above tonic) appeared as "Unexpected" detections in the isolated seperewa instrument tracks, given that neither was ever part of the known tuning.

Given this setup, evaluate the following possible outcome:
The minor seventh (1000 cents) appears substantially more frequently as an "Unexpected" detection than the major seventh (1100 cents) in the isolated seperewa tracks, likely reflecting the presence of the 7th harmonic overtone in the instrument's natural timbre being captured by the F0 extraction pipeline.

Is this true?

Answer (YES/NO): NO